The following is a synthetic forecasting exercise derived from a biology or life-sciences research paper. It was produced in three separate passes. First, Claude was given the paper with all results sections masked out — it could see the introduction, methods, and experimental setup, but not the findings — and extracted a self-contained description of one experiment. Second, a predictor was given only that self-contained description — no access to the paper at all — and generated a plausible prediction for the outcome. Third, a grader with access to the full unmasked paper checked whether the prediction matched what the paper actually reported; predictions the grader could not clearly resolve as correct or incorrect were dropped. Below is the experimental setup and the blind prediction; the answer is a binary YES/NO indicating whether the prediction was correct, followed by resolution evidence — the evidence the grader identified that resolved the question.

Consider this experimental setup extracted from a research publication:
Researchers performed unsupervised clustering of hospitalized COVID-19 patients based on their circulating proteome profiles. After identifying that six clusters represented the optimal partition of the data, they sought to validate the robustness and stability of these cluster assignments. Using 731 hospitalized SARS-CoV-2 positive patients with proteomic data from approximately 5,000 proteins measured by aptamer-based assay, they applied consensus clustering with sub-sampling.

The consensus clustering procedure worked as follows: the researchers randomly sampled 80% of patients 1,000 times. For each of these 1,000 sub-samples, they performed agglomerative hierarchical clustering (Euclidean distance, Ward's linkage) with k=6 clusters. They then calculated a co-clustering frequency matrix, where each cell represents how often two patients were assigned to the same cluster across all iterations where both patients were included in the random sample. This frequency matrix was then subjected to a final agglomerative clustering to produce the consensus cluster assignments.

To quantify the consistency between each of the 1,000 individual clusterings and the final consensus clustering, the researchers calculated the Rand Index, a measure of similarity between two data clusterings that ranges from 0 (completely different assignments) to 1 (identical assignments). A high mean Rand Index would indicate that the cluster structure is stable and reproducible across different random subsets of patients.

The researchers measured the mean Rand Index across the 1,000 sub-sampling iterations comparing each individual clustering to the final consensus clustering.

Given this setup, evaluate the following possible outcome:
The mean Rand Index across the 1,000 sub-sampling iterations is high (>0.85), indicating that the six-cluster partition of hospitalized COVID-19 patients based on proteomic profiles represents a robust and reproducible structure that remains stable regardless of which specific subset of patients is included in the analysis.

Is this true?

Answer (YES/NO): NO